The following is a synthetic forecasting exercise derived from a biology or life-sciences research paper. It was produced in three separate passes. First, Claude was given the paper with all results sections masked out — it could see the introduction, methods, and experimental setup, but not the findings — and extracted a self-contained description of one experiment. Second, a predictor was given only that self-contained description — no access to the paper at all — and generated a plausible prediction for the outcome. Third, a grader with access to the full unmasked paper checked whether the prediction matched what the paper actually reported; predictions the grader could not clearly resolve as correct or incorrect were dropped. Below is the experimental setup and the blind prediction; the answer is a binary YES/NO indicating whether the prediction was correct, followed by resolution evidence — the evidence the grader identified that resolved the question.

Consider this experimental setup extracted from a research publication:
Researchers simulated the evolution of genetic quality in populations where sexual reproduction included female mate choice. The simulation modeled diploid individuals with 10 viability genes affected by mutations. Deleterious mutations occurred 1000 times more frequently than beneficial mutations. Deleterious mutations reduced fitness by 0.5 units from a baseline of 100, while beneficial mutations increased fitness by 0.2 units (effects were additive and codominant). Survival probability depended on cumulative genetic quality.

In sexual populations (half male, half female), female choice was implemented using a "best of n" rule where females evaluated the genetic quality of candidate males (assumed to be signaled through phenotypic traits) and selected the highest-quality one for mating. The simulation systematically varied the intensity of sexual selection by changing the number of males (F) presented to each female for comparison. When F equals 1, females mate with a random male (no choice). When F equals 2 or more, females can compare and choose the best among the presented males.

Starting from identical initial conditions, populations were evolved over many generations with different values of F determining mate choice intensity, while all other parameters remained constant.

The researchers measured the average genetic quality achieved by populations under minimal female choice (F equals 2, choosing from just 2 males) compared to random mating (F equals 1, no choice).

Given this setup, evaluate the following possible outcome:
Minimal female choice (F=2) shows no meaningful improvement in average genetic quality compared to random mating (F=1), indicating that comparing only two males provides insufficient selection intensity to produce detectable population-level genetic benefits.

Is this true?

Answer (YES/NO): NO